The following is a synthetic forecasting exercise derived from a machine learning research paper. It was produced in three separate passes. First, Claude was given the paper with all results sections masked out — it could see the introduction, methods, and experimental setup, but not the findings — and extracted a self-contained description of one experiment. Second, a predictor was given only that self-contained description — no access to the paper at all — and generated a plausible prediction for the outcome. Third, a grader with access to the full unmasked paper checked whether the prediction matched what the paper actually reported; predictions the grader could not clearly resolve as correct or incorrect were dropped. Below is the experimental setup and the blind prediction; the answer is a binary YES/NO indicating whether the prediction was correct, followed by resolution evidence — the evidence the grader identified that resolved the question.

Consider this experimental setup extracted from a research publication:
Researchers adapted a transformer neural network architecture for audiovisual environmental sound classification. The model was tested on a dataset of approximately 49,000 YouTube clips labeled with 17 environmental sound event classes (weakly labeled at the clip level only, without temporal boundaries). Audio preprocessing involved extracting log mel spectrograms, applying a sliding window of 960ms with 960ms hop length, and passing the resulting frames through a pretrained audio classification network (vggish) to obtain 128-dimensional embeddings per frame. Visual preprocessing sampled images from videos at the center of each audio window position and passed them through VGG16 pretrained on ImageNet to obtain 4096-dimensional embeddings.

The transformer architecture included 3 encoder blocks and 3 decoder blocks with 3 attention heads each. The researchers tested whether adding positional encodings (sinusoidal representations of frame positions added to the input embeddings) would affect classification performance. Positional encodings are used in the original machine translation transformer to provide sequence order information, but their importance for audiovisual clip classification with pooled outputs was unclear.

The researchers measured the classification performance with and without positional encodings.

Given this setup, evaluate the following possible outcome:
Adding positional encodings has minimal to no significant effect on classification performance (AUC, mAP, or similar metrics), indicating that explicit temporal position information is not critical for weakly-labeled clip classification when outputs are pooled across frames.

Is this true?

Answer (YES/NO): NO